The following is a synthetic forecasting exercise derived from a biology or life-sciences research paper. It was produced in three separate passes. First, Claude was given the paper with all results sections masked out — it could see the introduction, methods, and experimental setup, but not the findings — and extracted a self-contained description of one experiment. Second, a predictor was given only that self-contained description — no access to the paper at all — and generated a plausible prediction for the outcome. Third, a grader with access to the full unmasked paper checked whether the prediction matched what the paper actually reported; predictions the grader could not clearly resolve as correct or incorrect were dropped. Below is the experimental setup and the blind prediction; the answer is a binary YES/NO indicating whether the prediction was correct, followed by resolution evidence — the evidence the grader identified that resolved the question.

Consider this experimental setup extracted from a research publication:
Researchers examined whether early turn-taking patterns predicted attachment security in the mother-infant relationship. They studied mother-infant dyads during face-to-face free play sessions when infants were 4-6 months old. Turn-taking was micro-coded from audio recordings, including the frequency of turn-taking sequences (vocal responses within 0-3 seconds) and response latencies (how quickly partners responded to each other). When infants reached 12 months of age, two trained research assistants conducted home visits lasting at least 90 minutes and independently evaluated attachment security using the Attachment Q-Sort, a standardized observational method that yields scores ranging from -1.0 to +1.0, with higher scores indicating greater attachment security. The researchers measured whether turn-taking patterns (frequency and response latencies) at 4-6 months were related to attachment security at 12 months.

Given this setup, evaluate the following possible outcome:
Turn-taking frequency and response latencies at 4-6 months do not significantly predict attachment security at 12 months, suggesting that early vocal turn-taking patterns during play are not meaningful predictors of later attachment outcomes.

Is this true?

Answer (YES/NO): YES